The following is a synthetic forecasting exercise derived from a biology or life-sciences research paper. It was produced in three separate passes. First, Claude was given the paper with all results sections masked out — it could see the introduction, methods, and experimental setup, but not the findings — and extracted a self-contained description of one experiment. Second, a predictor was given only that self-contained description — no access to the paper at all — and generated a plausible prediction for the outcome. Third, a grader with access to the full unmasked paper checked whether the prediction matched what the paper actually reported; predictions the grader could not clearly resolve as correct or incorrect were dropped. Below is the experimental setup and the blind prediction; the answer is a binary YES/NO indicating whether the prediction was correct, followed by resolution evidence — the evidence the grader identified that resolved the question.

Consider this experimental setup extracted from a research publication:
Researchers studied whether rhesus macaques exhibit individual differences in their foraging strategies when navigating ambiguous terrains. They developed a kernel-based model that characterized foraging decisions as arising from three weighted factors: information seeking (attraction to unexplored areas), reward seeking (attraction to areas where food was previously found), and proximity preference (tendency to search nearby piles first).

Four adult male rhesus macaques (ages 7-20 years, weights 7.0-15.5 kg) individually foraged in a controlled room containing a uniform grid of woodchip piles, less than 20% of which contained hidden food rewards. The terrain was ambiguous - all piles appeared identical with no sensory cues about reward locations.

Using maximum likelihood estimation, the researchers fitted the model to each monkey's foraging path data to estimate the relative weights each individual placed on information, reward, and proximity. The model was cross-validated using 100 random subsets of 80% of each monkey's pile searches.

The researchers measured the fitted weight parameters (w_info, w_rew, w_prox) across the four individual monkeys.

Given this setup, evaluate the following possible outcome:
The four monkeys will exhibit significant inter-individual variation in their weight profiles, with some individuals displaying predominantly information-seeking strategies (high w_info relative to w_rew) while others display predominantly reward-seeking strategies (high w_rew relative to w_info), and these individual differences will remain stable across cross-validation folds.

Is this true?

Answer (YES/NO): YES